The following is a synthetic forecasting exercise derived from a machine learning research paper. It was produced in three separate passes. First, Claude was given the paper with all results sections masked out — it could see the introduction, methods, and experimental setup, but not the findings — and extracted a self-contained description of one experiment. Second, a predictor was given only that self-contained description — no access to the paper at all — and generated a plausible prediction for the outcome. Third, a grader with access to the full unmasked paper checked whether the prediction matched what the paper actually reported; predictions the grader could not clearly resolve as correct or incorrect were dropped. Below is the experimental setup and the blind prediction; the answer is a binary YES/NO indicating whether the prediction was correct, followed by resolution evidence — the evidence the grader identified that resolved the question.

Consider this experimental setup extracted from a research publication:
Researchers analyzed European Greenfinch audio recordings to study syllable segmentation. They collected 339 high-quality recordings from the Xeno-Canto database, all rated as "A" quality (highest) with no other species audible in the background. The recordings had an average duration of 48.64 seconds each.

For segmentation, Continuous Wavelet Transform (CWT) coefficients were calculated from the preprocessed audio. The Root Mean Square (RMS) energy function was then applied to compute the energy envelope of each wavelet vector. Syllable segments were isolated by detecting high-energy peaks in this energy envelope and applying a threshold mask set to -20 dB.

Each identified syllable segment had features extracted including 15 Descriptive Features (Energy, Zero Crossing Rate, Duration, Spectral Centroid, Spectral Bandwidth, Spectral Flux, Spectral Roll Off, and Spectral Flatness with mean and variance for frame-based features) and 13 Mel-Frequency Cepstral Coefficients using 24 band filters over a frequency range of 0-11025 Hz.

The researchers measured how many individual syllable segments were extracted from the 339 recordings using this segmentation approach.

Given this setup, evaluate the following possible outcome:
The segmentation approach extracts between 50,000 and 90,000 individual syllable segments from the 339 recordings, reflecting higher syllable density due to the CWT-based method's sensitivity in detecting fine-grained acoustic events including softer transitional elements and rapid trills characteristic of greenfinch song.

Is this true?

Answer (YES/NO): NO